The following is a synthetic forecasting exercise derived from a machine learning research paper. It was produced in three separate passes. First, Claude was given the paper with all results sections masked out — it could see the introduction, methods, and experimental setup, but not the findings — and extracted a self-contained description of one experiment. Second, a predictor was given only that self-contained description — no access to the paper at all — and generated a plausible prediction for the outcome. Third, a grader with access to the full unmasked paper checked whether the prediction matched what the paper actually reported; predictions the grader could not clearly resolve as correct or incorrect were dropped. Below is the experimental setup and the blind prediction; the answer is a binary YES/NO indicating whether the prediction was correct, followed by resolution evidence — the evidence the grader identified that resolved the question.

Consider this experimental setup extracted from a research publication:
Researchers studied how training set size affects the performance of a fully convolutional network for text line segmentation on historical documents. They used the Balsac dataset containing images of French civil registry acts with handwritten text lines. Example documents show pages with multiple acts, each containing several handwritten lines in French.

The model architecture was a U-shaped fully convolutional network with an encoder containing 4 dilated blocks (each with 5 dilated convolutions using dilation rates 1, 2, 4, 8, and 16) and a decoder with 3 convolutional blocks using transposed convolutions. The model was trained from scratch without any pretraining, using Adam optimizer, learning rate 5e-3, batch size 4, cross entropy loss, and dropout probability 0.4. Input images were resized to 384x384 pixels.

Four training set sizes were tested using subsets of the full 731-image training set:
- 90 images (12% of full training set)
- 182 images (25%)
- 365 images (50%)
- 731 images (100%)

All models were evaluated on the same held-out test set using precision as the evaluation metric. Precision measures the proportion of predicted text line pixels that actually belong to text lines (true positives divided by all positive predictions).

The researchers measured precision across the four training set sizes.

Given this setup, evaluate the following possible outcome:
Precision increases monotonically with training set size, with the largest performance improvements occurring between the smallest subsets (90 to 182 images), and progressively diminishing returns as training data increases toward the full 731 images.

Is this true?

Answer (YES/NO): NO